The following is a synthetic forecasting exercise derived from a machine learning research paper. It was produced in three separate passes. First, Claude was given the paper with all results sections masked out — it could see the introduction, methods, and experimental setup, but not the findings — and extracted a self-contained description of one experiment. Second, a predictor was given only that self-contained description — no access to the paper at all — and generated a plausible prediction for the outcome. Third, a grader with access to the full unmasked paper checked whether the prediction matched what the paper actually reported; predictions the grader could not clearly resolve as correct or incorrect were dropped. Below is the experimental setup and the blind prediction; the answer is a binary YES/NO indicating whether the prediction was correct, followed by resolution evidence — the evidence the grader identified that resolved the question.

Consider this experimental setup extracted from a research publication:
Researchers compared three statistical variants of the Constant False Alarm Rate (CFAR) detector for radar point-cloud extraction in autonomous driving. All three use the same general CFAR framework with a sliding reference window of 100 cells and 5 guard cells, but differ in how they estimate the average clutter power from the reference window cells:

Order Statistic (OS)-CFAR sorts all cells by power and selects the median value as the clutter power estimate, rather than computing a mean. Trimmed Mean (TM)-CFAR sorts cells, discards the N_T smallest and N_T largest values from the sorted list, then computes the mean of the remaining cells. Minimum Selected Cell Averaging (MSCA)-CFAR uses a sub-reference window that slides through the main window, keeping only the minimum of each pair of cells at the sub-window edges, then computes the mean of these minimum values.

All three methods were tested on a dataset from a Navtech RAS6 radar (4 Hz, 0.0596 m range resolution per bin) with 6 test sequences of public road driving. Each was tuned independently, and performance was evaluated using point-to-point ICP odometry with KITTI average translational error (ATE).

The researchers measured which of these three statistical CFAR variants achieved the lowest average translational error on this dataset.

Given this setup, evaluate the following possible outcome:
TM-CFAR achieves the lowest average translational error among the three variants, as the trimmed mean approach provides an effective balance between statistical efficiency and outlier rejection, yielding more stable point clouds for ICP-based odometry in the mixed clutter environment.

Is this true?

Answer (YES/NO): NO